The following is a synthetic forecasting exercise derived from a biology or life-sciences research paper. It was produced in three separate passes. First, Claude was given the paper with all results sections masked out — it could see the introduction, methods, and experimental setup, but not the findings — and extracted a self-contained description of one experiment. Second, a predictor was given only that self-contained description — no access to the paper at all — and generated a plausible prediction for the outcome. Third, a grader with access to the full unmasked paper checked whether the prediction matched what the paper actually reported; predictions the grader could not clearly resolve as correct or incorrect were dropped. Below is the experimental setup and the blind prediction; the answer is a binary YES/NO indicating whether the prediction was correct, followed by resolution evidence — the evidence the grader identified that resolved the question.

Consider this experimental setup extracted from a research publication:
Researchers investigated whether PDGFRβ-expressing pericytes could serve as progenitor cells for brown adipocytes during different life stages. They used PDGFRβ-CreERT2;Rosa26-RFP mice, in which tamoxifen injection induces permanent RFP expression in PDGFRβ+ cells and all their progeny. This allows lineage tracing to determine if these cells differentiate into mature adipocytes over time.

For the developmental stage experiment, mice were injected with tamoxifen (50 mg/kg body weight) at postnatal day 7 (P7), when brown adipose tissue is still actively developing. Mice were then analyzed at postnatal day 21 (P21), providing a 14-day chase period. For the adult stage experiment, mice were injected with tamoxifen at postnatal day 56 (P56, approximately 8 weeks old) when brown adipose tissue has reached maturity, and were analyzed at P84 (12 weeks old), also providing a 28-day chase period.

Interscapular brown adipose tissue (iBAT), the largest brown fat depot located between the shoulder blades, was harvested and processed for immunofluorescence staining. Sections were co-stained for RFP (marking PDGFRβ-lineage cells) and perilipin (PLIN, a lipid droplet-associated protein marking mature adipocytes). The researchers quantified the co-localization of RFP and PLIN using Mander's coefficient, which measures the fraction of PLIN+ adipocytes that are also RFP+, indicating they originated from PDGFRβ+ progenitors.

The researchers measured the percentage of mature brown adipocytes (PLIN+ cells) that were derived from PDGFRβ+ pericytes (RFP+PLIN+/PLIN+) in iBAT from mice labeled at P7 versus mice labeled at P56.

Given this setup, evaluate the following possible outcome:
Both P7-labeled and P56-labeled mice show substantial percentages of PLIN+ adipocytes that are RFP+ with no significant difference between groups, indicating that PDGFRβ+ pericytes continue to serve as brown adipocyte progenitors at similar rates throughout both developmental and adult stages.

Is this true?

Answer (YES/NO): NO